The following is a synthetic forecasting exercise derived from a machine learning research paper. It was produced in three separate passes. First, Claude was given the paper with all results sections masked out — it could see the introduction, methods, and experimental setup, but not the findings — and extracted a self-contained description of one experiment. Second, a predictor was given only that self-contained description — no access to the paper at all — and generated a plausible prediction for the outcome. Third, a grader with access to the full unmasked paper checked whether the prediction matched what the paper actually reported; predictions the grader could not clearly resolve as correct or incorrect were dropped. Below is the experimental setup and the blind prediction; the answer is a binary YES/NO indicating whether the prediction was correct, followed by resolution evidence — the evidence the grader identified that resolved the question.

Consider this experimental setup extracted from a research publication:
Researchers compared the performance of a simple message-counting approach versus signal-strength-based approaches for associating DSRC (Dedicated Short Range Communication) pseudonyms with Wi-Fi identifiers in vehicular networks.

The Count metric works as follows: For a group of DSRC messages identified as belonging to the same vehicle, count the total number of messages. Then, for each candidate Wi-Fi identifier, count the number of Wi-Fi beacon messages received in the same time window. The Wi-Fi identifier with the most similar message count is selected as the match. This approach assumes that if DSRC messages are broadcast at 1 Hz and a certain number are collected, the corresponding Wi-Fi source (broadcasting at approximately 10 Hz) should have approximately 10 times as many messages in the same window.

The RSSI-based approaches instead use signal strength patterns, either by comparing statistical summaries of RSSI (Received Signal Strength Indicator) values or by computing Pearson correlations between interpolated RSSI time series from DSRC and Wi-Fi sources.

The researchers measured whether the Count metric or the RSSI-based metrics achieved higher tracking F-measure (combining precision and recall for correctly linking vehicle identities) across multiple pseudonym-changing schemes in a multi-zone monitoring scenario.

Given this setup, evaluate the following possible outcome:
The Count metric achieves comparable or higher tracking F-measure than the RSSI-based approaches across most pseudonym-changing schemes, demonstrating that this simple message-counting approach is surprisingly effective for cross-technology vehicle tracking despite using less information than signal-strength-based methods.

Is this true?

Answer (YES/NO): NO